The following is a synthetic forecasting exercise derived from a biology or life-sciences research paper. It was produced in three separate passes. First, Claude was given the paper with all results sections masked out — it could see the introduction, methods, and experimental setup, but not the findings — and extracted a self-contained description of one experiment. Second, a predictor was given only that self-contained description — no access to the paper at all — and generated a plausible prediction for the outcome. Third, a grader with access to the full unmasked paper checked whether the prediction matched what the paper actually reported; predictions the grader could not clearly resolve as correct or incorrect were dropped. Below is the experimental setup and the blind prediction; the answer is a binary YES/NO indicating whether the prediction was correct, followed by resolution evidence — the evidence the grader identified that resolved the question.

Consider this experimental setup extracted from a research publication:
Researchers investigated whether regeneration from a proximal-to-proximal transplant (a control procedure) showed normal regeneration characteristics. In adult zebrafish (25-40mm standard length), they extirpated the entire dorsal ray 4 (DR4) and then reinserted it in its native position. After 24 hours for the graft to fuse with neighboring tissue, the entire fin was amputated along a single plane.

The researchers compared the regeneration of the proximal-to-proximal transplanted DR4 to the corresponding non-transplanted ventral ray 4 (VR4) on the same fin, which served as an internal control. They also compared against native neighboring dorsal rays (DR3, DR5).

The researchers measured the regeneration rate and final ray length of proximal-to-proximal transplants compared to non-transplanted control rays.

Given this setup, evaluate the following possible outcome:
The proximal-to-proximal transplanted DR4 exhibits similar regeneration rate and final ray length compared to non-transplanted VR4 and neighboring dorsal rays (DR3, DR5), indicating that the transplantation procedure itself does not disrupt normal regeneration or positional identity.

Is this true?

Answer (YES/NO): NO